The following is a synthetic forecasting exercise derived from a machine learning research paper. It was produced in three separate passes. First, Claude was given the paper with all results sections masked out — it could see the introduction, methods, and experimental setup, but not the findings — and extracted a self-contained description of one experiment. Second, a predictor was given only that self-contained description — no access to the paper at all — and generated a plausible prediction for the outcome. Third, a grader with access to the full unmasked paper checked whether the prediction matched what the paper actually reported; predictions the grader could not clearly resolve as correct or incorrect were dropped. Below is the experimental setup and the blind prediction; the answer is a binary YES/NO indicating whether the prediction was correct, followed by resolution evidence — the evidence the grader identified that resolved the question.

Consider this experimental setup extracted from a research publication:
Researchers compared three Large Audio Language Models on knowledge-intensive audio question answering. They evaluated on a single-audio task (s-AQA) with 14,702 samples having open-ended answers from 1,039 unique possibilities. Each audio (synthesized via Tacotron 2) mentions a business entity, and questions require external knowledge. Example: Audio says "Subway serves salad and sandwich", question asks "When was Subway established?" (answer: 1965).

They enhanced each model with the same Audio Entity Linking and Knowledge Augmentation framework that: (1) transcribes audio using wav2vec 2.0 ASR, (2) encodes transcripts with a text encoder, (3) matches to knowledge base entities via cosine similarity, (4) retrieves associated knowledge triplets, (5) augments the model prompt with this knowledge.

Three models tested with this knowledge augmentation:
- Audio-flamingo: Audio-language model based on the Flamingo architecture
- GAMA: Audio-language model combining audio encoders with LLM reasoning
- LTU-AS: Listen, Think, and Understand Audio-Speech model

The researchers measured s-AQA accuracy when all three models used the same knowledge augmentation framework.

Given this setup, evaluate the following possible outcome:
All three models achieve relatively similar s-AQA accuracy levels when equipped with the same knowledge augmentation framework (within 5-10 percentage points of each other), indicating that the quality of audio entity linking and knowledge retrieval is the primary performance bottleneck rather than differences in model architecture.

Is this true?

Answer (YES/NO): NO